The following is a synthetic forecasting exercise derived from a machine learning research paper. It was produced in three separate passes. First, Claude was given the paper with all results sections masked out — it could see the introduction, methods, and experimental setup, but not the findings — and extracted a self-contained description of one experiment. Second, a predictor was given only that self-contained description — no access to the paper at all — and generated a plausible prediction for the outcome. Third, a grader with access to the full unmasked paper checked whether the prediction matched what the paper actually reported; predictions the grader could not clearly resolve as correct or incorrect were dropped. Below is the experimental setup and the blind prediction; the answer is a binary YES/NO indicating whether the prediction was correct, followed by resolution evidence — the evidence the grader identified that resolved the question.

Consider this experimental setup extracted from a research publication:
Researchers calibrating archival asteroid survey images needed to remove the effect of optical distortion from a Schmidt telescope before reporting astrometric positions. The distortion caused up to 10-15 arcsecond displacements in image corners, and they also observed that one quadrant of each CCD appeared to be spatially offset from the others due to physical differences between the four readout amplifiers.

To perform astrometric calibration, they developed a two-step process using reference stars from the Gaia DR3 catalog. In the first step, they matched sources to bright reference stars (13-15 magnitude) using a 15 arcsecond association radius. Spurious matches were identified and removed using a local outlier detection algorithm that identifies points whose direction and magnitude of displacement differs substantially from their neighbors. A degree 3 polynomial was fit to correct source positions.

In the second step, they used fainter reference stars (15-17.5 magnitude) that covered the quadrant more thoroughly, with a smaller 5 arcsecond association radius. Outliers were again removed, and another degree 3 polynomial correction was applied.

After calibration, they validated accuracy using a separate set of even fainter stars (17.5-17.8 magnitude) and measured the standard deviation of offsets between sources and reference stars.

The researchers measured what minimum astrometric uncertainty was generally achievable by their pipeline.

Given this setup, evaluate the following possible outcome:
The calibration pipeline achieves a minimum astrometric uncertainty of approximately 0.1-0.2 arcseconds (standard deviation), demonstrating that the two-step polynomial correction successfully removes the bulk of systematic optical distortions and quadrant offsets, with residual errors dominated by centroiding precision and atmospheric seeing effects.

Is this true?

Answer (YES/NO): NO